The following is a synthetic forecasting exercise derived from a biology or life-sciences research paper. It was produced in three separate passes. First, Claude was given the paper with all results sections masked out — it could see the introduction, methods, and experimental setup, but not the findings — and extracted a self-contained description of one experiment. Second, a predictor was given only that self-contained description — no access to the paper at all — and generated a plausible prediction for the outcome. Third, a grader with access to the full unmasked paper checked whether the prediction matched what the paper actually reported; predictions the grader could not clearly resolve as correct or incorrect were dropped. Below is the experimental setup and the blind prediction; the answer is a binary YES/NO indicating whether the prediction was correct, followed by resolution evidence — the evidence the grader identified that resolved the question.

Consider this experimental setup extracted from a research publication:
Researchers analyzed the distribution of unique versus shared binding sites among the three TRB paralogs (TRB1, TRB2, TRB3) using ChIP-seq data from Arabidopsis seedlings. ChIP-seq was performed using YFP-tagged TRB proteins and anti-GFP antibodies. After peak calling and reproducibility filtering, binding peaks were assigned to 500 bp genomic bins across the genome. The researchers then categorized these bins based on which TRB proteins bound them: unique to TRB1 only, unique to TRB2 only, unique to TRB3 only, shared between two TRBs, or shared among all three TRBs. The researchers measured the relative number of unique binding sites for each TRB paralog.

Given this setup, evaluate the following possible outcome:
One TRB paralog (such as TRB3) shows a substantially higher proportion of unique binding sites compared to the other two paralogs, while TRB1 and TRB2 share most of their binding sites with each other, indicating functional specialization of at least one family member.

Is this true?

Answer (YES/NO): NO